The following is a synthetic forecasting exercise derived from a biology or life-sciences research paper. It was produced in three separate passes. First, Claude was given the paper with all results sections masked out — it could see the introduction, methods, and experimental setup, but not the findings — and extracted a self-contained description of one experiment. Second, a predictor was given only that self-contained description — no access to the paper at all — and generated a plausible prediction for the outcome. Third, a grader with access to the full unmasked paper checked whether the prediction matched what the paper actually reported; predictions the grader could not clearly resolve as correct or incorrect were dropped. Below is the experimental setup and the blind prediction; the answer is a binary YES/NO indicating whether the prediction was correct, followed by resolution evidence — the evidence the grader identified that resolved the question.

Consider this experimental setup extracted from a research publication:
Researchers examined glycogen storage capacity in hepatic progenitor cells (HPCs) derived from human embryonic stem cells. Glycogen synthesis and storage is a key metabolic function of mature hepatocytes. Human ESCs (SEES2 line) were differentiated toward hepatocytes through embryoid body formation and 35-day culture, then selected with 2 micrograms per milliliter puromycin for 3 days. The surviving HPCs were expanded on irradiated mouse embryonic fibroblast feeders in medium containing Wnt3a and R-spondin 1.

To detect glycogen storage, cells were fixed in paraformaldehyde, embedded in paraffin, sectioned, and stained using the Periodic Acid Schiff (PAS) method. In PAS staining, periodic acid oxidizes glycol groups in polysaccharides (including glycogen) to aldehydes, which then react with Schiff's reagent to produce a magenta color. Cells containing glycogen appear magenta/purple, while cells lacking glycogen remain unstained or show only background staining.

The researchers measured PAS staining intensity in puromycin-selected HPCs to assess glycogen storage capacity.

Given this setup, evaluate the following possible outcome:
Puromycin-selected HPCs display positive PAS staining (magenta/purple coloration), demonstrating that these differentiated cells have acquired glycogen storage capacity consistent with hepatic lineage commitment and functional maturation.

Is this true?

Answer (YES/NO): NO